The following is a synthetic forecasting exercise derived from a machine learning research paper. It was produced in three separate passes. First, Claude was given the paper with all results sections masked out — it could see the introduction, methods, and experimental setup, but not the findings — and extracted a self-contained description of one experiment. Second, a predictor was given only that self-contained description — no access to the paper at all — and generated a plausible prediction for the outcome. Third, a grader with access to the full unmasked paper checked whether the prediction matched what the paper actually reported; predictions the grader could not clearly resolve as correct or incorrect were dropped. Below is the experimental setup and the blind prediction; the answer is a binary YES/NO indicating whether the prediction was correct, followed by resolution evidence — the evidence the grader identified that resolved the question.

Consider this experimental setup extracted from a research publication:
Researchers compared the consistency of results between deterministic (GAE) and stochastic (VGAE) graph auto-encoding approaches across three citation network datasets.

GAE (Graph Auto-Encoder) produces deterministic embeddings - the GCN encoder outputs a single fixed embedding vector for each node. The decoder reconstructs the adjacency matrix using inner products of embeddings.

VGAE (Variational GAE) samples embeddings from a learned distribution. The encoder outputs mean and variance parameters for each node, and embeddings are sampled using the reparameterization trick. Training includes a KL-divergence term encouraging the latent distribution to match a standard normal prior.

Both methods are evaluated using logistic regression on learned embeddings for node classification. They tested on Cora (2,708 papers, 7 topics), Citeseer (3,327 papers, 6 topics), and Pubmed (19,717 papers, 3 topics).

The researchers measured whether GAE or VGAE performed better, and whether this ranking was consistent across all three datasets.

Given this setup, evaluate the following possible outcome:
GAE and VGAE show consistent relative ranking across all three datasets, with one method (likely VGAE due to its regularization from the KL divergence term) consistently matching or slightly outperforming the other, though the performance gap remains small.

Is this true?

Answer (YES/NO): NO